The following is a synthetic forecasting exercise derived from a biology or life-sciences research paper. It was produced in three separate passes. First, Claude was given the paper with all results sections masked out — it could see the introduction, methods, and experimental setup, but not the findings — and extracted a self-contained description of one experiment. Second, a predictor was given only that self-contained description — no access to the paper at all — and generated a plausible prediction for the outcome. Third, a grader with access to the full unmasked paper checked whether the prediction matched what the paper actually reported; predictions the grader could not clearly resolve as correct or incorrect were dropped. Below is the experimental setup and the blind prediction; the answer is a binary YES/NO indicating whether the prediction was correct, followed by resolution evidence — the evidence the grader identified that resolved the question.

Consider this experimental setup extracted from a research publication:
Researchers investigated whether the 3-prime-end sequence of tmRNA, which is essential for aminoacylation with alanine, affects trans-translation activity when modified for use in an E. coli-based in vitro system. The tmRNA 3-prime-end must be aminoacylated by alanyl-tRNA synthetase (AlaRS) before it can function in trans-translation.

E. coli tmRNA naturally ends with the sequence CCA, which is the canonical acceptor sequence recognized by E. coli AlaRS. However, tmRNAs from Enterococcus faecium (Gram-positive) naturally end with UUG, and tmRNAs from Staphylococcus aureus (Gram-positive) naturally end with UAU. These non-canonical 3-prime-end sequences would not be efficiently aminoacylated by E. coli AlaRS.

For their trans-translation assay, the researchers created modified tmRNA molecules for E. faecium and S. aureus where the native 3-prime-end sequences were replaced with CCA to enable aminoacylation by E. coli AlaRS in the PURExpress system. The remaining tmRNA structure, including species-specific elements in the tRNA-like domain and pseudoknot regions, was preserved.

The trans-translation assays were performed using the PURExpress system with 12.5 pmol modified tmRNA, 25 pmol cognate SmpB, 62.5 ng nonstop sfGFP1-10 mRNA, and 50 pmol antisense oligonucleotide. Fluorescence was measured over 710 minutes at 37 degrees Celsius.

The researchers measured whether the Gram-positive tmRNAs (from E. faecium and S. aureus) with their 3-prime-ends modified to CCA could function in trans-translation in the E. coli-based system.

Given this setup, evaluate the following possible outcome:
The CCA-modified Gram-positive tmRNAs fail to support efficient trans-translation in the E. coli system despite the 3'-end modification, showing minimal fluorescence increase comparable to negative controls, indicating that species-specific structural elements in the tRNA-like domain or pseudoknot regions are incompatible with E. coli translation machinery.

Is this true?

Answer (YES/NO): NO